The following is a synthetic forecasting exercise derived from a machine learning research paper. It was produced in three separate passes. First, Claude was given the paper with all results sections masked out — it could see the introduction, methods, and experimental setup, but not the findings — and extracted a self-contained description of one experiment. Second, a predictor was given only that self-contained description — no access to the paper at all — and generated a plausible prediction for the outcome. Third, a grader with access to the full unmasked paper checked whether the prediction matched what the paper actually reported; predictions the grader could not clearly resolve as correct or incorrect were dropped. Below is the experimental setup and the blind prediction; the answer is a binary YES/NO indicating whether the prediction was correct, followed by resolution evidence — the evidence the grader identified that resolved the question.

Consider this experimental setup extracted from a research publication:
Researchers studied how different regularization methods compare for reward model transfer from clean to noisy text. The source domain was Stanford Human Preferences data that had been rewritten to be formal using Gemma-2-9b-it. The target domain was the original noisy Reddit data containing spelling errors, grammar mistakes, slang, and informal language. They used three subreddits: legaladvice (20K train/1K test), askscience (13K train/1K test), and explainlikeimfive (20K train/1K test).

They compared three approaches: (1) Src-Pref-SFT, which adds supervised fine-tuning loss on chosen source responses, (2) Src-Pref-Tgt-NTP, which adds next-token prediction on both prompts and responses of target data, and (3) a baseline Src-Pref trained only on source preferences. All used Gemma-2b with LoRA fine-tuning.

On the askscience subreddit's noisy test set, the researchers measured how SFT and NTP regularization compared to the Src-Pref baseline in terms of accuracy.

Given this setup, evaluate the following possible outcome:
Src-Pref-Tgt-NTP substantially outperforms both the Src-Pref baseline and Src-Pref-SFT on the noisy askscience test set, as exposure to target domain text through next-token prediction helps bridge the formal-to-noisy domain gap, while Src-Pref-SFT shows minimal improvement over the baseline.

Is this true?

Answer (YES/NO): NO